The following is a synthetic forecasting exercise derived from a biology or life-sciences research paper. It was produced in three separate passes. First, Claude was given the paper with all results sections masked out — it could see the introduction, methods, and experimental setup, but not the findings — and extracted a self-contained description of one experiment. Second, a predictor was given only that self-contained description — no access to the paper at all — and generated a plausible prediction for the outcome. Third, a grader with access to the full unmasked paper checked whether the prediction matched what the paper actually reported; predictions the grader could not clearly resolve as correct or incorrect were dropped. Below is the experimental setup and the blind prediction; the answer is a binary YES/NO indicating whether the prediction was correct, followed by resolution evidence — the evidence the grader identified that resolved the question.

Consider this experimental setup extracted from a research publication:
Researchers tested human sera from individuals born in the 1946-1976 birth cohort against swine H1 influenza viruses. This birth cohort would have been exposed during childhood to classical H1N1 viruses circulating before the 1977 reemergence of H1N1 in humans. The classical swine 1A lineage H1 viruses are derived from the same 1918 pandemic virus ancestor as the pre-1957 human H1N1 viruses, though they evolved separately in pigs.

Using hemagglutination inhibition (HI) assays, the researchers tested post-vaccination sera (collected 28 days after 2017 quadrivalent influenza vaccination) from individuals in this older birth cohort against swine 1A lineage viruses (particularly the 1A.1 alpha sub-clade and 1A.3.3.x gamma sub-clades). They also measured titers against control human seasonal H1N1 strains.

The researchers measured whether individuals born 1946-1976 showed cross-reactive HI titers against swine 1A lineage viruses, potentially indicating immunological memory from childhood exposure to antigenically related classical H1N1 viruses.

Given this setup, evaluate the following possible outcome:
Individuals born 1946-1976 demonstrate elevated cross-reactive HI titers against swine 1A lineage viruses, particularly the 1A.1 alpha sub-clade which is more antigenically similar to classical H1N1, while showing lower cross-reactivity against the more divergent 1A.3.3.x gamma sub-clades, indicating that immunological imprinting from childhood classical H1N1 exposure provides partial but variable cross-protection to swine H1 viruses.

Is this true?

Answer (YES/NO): NO